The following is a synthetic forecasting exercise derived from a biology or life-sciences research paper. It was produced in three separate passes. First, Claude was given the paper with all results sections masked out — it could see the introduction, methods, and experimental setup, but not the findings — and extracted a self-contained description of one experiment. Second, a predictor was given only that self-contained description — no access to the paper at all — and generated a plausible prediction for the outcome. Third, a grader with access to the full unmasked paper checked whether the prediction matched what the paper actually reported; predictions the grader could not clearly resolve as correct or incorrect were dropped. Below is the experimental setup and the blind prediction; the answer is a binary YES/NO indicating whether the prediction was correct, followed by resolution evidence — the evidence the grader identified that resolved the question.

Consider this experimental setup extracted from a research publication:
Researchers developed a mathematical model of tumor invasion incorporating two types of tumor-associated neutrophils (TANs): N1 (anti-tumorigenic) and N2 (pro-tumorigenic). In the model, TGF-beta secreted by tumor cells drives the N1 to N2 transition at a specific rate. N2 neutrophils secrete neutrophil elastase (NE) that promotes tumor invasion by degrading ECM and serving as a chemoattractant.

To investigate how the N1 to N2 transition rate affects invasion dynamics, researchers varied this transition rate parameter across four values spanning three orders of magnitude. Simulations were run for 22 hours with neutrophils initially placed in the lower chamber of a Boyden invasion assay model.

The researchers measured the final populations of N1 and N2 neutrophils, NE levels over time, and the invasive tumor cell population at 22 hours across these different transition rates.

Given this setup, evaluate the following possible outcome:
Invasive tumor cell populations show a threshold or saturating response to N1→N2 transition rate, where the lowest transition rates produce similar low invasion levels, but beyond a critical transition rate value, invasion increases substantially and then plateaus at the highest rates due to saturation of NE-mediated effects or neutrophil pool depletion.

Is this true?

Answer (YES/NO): NO